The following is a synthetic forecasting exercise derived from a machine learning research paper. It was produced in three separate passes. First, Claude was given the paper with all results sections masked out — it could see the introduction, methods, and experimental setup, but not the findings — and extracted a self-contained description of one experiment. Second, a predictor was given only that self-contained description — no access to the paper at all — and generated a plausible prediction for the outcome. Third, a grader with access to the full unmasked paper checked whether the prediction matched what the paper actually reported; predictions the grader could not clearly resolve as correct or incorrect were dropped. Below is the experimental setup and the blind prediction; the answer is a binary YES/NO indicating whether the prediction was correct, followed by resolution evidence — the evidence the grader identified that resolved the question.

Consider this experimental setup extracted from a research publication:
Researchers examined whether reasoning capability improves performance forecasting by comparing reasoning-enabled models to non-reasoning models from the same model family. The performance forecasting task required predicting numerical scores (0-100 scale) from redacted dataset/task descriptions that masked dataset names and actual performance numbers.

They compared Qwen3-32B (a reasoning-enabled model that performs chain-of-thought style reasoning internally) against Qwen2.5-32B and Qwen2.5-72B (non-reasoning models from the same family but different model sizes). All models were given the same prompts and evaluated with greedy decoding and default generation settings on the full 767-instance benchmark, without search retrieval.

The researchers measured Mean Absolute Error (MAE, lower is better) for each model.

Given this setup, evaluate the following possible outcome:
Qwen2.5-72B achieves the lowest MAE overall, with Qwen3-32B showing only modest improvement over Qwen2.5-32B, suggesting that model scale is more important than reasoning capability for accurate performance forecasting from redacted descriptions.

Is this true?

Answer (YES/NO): NO